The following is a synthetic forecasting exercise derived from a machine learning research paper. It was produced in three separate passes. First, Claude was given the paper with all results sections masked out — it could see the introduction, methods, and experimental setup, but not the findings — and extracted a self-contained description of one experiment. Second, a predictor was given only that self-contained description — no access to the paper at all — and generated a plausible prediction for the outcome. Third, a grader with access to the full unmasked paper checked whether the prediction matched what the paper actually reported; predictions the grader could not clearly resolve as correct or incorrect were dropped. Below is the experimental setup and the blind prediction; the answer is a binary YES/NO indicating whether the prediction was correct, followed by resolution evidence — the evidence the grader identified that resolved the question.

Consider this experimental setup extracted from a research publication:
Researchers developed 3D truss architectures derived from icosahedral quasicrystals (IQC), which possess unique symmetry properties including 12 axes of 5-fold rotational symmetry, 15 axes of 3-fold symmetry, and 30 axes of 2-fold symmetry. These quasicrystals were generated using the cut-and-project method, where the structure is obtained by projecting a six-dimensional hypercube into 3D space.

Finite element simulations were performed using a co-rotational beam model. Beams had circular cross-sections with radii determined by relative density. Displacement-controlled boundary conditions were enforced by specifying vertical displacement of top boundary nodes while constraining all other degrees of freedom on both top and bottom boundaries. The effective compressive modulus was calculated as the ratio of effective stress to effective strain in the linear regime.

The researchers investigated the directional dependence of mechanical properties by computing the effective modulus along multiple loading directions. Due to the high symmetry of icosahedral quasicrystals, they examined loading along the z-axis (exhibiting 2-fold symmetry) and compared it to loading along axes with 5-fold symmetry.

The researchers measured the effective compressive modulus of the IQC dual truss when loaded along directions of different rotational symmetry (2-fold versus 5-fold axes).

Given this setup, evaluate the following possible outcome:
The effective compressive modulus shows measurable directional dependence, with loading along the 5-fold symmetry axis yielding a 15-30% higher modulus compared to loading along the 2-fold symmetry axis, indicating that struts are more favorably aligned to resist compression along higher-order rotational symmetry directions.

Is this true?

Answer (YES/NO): NO